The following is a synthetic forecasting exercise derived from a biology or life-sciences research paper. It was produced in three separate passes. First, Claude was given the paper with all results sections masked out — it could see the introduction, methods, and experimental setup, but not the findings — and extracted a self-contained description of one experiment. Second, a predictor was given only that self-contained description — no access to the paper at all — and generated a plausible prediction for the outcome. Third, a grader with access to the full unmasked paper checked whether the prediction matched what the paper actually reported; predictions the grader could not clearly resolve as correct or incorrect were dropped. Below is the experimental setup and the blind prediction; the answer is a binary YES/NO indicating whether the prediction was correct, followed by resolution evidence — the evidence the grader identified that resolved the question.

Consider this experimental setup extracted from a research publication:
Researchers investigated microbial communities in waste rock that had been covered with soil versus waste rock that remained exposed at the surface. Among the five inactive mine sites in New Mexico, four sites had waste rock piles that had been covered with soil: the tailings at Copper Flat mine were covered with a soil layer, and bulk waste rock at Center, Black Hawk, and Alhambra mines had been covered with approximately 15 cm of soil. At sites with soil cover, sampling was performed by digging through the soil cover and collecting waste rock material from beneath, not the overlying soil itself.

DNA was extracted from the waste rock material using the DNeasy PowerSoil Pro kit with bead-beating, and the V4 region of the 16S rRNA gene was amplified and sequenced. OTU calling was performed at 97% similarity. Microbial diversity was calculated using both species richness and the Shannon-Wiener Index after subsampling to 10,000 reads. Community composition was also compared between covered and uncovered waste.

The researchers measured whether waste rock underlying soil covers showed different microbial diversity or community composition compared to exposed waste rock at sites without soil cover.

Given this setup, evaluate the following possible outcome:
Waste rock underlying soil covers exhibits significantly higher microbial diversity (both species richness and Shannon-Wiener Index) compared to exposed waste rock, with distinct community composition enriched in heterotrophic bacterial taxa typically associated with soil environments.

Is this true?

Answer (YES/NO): NO